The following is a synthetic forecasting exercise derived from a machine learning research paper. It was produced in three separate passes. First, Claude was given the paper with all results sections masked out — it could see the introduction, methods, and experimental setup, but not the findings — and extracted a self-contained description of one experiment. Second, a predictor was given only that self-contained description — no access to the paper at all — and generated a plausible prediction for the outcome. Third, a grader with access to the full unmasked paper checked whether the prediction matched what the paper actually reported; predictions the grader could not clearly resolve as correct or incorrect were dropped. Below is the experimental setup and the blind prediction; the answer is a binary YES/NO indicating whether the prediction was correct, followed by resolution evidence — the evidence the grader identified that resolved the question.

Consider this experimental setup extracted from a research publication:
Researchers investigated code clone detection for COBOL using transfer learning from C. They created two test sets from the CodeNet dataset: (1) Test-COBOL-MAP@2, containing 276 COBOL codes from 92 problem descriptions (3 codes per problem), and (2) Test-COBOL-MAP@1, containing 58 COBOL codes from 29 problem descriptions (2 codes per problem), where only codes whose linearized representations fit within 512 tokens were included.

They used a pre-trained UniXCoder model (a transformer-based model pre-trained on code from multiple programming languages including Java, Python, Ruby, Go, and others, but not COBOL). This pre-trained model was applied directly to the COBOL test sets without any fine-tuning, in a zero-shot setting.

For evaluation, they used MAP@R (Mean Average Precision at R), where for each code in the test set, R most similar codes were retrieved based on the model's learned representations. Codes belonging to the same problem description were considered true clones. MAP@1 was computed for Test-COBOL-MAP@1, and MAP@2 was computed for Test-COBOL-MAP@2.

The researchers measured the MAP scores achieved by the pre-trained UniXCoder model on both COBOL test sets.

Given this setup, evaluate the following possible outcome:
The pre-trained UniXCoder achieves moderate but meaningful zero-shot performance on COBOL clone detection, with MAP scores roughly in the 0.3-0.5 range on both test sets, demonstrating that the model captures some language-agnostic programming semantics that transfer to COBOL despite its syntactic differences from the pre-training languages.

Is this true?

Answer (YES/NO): NO